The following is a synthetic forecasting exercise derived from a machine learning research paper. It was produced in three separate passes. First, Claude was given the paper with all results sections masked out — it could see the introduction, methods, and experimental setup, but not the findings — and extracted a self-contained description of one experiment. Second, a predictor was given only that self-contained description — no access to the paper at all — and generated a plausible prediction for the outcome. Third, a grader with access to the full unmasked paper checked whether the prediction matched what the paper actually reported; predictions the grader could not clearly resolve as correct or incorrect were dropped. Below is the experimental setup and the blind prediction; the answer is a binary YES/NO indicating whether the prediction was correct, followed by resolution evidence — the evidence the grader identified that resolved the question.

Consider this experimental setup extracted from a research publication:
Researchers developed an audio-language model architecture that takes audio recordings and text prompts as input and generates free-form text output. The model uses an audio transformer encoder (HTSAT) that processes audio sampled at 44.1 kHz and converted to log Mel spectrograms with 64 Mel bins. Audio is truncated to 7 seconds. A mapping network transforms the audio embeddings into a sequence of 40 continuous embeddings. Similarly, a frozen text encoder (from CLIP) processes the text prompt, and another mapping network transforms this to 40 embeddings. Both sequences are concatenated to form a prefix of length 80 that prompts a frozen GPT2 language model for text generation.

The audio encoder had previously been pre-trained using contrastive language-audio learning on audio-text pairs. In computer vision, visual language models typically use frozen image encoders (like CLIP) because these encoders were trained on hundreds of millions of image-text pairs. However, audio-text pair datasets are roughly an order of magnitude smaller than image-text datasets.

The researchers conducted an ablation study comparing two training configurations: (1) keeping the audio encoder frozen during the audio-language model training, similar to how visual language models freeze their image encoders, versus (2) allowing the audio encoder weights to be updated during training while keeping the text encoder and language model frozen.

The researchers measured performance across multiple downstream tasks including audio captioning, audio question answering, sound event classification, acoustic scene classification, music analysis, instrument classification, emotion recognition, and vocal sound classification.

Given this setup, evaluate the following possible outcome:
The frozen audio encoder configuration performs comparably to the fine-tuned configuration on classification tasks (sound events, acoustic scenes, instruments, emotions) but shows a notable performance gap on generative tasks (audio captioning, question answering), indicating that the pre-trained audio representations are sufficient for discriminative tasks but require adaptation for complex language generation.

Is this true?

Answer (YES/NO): NO